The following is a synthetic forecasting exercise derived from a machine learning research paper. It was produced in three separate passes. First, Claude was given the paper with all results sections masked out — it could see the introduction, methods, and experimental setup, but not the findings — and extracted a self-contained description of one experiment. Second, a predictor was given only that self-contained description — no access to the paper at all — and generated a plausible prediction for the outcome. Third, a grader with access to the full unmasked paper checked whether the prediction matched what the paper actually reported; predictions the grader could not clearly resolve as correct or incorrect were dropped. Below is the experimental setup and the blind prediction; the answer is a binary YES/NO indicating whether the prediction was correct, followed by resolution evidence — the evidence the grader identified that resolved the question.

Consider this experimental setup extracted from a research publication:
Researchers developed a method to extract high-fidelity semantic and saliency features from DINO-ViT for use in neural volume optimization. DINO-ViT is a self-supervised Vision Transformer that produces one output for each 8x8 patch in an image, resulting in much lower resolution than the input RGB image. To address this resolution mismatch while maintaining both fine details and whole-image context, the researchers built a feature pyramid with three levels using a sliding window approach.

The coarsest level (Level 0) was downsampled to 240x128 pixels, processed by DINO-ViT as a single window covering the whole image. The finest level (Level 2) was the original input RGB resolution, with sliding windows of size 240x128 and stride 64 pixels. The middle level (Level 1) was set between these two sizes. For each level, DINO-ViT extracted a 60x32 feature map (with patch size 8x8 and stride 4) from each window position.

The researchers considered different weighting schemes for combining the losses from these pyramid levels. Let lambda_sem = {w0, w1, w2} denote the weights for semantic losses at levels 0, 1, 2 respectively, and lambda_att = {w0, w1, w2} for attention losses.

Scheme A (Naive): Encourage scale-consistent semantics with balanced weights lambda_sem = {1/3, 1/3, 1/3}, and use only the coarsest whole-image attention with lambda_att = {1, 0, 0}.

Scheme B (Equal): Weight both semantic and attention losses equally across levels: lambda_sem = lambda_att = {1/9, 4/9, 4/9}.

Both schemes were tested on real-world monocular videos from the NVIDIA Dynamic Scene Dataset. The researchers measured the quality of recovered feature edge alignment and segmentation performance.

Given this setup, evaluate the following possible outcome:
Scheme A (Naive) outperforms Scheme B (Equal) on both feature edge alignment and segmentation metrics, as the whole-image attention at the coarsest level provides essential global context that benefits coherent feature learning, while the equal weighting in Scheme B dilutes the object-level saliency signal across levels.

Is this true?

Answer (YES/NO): NO